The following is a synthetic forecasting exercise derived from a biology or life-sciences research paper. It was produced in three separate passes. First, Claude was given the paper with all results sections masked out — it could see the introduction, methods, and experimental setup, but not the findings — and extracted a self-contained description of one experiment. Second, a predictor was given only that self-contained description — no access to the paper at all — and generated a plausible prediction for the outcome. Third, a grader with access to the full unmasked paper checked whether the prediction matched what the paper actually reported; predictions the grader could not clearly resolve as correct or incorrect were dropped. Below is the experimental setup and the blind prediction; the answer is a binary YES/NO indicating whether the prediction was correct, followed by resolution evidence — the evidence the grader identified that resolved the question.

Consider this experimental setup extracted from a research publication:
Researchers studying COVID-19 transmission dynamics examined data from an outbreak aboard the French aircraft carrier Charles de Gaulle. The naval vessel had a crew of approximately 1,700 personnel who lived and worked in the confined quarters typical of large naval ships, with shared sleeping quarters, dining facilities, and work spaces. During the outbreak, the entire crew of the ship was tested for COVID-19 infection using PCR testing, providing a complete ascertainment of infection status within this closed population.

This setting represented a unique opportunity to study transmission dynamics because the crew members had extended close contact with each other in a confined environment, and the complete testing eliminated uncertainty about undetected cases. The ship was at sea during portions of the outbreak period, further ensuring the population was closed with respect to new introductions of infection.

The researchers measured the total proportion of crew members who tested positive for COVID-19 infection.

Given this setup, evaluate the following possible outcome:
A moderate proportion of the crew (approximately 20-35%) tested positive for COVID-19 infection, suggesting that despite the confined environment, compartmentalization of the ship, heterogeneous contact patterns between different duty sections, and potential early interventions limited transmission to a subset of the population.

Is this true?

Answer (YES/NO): NO